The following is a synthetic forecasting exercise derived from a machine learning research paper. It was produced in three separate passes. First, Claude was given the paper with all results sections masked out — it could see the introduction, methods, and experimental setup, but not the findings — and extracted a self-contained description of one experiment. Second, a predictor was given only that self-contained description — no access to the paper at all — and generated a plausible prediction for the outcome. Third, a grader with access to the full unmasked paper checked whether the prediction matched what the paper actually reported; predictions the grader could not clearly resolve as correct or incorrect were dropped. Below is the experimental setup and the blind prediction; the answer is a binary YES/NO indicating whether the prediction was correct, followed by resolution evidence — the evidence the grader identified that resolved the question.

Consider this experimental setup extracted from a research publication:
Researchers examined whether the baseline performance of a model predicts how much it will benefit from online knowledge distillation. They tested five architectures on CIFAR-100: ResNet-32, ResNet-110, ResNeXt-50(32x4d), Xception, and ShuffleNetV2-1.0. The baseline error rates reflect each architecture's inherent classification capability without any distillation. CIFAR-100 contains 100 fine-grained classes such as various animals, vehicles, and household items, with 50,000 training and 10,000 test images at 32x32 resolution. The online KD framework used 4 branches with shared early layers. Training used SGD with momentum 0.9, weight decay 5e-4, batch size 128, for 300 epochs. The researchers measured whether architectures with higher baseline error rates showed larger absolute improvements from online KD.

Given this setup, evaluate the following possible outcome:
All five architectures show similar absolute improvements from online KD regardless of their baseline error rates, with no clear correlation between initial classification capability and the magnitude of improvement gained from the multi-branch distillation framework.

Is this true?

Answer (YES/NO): NO